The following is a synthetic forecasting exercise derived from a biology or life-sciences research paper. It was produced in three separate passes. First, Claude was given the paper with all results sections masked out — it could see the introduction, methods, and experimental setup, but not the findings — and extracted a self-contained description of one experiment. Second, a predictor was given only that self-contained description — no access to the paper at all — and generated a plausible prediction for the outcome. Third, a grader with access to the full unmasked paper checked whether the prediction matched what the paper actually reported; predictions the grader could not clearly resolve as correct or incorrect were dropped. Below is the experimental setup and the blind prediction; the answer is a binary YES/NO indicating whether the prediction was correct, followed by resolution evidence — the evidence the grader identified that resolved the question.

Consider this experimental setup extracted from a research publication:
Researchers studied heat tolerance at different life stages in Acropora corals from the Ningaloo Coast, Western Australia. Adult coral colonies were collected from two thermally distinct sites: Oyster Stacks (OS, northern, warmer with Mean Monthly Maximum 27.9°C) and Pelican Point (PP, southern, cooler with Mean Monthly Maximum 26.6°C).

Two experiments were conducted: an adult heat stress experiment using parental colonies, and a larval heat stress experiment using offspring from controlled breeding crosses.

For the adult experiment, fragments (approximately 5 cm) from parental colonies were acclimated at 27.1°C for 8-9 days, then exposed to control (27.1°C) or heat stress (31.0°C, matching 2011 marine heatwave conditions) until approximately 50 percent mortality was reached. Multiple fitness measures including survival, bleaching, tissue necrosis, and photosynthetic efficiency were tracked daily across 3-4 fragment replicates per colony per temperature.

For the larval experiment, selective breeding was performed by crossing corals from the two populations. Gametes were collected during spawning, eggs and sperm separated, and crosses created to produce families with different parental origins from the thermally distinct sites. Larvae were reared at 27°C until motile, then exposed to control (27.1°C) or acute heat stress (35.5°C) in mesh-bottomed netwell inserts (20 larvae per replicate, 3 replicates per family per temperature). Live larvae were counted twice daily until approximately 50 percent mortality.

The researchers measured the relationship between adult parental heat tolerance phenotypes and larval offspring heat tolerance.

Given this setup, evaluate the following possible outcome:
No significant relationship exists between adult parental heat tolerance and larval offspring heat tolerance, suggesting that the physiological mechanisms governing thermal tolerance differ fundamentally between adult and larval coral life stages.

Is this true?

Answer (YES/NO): YES